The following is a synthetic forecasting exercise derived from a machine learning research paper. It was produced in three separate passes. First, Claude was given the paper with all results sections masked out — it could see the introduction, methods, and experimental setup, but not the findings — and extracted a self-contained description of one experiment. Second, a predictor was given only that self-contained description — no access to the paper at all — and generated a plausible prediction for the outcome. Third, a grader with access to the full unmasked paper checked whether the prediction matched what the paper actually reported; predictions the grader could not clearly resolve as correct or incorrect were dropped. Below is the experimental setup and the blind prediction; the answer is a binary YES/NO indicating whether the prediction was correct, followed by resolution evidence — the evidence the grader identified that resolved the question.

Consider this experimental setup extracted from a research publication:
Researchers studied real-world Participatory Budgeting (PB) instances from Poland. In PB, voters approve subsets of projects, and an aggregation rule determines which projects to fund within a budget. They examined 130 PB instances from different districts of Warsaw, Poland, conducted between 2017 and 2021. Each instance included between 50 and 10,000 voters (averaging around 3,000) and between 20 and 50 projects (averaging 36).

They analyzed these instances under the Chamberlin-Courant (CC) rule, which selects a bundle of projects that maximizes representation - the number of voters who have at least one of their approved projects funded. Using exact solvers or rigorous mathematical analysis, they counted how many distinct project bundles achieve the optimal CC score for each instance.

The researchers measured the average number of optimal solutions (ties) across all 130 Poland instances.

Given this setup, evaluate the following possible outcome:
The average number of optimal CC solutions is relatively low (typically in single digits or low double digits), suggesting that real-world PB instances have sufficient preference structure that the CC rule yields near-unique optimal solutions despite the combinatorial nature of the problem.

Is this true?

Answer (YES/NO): YES